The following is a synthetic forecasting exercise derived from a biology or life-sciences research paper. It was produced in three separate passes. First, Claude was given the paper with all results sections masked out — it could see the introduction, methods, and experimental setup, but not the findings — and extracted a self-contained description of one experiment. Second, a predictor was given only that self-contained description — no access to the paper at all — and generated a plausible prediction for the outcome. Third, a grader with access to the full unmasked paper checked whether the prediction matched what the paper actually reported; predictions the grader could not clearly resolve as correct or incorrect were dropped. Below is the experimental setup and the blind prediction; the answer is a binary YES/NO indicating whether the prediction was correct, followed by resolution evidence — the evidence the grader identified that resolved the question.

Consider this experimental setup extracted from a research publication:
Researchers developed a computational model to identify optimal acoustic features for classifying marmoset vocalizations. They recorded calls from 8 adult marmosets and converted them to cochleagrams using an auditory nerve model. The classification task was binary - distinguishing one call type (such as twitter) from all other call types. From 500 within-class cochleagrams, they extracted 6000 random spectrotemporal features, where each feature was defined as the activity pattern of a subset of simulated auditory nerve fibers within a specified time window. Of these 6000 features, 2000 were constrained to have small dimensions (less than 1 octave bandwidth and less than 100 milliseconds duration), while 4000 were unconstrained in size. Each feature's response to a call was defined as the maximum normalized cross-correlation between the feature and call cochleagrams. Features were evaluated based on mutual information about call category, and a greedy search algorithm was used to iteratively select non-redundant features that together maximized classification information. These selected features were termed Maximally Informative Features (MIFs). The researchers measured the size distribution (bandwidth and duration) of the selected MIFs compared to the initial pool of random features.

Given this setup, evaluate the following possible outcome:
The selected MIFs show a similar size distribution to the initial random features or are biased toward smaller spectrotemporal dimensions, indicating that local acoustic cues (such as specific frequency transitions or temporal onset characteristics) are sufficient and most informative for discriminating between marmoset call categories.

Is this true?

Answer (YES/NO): NO